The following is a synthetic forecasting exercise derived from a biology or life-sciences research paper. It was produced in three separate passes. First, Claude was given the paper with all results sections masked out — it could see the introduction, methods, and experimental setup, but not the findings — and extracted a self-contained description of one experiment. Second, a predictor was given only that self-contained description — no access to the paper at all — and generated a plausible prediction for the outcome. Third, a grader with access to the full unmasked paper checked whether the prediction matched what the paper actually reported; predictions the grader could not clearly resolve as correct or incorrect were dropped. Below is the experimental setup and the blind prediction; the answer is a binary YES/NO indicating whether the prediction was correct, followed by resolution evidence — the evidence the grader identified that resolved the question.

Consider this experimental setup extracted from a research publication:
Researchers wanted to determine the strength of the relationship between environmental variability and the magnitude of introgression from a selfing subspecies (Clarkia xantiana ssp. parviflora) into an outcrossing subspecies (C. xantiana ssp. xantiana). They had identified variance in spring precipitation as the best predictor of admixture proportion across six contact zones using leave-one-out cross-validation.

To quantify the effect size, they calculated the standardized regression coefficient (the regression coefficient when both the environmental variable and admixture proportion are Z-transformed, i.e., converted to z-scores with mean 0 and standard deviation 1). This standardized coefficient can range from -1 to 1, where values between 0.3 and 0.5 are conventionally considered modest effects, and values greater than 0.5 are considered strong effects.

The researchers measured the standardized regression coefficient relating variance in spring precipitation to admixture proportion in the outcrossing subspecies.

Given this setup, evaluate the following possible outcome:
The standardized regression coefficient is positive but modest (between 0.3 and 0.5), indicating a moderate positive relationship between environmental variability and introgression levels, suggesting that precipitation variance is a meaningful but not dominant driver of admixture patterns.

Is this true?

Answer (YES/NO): NO